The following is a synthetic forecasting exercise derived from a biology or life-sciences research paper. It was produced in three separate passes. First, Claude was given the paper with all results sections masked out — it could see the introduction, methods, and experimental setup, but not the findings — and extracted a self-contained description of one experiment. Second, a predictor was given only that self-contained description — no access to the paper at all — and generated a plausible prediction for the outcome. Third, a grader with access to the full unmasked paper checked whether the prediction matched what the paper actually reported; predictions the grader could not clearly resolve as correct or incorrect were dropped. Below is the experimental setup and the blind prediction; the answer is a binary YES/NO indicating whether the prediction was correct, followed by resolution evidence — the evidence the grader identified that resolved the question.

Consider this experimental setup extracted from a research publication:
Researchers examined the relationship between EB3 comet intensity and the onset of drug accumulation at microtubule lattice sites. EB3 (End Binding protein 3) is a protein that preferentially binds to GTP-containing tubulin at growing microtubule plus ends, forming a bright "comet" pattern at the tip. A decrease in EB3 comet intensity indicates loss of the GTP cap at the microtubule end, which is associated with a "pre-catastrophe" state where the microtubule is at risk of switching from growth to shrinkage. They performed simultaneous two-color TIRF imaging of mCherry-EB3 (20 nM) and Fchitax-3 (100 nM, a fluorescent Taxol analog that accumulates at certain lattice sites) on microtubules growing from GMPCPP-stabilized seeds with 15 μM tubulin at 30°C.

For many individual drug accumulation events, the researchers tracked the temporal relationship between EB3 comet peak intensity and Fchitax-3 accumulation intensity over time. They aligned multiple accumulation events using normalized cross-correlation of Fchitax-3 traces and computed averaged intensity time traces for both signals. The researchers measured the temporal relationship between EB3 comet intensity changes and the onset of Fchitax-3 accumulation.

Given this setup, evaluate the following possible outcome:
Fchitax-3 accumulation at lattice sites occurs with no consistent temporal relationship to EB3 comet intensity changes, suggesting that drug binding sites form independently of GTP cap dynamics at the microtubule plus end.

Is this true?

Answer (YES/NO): NO